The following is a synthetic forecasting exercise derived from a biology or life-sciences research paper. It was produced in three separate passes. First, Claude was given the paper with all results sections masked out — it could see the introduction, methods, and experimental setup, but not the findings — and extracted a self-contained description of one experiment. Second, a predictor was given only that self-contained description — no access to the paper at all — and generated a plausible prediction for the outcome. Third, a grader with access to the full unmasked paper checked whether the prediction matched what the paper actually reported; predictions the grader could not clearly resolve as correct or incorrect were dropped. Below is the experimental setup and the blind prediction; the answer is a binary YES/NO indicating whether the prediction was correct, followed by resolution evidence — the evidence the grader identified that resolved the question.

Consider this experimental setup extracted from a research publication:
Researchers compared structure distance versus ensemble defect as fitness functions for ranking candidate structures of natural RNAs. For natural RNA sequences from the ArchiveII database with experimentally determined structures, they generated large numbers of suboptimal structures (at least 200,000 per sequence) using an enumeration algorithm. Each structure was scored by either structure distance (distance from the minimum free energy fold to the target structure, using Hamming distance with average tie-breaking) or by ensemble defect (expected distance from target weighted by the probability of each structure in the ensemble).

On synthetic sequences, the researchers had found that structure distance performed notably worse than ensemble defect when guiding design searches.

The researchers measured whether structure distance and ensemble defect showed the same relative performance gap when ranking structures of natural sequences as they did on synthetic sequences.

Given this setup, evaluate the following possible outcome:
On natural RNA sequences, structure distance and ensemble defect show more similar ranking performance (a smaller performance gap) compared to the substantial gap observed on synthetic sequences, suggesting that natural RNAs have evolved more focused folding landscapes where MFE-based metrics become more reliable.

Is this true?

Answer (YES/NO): NO